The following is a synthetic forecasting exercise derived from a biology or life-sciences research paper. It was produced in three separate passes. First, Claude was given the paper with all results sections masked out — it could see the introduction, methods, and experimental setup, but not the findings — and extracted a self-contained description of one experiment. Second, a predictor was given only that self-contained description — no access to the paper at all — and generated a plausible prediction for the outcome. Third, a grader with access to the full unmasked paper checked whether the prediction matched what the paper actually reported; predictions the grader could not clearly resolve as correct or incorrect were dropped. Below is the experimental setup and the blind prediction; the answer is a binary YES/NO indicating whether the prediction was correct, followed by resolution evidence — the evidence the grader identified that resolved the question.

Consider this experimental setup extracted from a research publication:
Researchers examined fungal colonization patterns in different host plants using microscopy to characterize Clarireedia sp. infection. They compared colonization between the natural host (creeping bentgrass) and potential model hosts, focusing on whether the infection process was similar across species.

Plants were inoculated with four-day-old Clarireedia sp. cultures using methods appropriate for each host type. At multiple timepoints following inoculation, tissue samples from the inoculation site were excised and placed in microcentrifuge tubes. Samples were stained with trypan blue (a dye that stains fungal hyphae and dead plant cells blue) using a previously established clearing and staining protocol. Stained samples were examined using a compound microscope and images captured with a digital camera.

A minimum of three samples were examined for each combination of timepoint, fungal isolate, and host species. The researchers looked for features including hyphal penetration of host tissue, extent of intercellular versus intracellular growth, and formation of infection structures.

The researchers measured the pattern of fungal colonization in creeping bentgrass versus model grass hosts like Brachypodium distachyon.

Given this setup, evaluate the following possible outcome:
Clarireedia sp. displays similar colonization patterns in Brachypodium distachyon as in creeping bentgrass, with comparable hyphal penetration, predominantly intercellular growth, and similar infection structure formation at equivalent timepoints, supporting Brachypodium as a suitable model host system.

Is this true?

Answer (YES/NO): YES